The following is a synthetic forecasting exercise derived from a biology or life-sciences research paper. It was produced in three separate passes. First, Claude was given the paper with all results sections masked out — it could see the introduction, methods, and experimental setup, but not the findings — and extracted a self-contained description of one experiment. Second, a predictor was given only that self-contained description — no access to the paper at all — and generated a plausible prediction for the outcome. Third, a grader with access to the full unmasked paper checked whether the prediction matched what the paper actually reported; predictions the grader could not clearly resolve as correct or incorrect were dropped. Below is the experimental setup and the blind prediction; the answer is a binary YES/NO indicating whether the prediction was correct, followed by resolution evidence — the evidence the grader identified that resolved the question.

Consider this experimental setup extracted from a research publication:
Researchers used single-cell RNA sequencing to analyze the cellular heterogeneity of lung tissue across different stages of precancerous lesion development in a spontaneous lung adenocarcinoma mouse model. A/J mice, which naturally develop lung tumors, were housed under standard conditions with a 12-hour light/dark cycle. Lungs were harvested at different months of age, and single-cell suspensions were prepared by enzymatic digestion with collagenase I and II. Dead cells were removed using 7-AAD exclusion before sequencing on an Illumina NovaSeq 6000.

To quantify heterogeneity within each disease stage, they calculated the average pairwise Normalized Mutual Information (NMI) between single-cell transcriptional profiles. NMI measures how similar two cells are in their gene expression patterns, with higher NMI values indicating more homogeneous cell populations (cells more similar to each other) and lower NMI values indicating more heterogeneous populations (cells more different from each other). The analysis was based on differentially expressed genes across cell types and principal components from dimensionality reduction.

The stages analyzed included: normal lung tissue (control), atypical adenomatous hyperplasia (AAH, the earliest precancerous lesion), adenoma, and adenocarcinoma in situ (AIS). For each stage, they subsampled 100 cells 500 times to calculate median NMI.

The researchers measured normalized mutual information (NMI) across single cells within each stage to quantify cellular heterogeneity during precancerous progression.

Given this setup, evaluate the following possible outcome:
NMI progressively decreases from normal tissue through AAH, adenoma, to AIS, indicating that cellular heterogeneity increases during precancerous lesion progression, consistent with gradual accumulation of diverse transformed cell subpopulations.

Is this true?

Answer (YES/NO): YES